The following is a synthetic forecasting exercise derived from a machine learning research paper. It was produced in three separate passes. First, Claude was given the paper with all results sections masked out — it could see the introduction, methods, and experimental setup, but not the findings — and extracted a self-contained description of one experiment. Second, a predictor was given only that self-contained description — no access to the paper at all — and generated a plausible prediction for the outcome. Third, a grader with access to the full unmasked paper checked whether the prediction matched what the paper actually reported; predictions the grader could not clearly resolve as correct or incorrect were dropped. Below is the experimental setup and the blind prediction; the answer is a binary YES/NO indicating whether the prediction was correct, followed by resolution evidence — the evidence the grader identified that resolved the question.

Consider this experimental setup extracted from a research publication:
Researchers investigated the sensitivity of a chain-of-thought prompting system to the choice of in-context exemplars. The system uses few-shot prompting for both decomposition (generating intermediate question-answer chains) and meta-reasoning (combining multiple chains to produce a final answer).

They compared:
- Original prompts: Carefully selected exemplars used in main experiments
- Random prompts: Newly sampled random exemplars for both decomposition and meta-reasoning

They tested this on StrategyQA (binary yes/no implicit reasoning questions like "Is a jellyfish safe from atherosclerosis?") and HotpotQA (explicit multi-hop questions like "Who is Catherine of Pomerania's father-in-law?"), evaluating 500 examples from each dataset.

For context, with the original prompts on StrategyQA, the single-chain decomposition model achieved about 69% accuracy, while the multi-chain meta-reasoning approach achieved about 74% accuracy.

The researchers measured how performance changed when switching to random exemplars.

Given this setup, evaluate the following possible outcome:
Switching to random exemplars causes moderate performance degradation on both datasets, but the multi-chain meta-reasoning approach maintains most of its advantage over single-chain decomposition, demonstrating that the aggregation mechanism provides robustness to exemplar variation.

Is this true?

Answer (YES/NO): NO